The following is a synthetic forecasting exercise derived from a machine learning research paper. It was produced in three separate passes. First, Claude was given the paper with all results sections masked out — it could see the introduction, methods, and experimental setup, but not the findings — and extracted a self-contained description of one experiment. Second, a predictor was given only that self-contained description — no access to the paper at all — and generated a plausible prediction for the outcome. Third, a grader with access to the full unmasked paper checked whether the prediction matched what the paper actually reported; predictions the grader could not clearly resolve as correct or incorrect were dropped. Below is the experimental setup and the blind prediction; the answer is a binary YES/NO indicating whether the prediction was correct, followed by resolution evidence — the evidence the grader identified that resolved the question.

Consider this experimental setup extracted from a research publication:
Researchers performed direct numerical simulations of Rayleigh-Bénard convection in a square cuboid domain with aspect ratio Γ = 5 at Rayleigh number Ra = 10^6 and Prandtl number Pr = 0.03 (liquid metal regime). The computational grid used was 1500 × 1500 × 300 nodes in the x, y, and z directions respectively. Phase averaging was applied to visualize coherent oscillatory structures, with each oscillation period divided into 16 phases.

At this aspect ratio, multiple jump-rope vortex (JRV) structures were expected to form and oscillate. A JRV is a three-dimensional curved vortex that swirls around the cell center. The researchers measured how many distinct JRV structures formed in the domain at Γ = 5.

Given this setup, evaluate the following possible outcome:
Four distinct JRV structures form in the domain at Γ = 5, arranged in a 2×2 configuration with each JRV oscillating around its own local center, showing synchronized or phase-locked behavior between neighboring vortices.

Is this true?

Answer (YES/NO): YES